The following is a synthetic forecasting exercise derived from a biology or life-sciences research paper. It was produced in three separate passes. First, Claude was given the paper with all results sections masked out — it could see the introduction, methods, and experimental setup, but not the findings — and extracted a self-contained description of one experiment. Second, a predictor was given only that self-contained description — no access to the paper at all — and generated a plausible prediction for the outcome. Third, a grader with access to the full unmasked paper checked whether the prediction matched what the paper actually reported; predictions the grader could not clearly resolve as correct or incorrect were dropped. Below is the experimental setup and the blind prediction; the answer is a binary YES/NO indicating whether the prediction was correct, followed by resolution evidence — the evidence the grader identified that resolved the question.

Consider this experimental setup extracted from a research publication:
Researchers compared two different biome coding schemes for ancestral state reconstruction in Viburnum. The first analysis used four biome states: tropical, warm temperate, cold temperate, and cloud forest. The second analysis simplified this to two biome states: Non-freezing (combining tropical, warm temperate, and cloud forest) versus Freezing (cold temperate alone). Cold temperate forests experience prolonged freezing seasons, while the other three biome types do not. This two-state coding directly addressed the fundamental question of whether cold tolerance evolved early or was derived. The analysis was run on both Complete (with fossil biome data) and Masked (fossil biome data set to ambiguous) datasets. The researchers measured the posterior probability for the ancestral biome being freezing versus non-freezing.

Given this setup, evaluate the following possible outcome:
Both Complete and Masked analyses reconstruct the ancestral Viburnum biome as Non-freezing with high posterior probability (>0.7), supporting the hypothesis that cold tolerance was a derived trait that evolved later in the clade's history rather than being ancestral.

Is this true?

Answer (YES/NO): YES